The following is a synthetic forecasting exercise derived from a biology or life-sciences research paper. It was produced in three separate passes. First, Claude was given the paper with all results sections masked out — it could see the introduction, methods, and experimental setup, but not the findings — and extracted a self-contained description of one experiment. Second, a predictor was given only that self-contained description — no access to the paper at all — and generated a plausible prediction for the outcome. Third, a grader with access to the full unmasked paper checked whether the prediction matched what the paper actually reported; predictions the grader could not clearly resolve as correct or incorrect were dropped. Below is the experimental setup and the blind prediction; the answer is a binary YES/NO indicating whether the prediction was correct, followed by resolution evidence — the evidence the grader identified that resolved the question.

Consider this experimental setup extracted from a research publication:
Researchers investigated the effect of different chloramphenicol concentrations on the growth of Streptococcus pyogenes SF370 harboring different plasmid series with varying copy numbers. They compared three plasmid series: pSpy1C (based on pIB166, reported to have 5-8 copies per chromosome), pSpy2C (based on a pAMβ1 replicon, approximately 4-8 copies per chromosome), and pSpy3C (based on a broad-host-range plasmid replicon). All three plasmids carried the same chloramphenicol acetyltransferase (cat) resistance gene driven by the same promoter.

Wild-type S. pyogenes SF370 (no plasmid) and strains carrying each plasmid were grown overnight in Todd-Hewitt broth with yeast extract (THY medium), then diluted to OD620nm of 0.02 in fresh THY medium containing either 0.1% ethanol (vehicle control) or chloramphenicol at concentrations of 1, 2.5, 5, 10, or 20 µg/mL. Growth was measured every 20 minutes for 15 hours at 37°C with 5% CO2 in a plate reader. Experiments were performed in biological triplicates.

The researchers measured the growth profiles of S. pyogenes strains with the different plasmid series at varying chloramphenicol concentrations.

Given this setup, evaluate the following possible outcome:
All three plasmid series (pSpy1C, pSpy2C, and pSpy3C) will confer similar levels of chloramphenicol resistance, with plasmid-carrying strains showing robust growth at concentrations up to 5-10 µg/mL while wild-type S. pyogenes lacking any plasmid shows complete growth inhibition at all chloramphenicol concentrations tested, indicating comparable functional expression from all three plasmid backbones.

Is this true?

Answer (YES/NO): NO